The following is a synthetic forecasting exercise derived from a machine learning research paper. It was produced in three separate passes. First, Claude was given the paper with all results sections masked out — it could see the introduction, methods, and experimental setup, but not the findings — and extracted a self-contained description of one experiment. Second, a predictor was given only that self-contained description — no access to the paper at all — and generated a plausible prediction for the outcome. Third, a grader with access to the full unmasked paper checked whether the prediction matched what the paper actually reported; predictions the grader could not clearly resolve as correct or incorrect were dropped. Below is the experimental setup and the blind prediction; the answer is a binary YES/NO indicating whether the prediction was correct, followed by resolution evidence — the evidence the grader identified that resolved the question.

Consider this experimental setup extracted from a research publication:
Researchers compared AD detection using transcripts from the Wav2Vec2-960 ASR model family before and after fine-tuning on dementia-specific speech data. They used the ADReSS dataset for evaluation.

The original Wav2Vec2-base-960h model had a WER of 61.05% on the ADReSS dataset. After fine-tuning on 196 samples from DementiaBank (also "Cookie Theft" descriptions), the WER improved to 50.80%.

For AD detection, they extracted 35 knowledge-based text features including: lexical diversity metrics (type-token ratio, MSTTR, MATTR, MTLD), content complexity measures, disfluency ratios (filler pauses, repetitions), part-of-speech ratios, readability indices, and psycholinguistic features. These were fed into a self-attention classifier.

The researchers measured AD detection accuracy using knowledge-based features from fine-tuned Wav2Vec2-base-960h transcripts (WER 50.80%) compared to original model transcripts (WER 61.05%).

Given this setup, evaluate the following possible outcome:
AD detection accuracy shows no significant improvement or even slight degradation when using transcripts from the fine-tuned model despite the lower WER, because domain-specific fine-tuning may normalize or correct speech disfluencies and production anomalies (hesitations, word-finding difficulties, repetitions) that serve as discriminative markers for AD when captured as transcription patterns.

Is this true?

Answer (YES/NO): YES